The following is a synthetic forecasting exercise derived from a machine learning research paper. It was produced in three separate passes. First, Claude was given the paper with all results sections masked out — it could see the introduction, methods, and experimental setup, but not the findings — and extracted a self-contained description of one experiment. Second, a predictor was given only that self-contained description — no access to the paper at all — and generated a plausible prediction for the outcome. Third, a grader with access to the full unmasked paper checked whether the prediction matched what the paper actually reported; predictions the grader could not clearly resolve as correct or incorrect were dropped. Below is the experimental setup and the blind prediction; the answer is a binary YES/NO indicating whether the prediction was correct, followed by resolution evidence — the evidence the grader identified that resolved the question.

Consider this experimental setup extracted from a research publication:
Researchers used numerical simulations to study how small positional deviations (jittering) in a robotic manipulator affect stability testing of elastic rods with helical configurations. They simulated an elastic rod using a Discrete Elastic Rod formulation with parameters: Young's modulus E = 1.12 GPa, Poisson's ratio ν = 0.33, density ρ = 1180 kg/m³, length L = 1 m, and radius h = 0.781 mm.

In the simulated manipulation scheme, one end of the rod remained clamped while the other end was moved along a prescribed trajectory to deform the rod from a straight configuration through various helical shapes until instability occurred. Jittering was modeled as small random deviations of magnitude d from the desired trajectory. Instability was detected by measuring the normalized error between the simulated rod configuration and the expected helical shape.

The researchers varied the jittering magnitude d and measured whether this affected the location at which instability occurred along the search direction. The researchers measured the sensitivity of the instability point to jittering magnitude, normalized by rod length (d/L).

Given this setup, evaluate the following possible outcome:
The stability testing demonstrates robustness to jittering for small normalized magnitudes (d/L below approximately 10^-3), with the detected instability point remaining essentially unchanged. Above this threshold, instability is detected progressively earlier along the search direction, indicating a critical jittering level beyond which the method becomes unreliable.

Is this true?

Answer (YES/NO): NO